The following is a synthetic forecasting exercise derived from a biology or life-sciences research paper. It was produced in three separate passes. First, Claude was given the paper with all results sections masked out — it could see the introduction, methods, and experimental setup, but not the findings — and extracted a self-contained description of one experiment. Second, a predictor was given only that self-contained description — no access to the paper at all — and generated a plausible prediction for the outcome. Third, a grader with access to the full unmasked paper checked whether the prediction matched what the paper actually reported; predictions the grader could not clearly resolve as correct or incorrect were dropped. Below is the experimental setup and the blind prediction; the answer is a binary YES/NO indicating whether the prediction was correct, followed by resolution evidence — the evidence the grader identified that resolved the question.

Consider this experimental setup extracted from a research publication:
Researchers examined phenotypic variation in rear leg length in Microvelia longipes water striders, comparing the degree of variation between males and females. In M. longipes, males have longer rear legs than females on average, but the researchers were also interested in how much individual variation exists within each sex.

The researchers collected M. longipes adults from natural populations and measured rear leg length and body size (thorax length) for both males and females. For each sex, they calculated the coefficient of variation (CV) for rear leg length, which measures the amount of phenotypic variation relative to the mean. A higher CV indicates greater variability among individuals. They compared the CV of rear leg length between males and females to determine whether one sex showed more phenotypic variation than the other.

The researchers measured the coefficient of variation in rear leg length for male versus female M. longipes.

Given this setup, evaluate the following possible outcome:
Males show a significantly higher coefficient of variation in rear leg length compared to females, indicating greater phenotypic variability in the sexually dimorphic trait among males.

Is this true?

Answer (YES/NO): YES